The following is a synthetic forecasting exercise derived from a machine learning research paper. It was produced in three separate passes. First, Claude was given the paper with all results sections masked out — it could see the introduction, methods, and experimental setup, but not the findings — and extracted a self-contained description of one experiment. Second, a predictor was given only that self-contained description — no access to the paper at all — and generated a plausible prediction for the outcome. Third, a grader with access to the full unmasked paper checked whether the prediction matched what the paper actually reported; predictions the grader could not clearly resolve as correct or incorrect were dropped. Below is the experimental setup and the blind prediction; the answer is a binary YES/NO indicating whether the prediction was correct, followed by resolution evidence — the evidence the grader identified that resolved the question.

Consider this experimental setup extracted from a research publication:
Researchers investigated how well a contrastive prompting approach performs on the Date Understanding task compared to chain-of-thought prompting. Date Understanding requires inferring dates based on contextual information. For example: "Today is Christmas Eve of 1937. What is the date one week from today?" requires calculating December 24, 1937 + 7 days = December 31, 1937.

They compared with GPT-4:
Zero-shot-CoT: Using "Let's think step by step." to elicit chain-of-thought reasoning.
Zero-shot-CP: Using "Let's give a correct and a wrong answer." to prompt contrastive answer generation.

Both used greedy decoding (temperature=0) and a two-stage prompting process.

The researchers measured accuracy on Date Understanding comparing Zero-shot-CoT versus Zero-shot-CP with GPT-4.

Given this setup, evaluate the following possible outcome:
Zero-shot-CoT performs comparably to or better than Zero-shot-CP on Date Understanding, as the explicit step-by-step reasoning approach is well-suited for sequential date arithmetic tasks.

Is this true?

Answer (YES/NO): YES